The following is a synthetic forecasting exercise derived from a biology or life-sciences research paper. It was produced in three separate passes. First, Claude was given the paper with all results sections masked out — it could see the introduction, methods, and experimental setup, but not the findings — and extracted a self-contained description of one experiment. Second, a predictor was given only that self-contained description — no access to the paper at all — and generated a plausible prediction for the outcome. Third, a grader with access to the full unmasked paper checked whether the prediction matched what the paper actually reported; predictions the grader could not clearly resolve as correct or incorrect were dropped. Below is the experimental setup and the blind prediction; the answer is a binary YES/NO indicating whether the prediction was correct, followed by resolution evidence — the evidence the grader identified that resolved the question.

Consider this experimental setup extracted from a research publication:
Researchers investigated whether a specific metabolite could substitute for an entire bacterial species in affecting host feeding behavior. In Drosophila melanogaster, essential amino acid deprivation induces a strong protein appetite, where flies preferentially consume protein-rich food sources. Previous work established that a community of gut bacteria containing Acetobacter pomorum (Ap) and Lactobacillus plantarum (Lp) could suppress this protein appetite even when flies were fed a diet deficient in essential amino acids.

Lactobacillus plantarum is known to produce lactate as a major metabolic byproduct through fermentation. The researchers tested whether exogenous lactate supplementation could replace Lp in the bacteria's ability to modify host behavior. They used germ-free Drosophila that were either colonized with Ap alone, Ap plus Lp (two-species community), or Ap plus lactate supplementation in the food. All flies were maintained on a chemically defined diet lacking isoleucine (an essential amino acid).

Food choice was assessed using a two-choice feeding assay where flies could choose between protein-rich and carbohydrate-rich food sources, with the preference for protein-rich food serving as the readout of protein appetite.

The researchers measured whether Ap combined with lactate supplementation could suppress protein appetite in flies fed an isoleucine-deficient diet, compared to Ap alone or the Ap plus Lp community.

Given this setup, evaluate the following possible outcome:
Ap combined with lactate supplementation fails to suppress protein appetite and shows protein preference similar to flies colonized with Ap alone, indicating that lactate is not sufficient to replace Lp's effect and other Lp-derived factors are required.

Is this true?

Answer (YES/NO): NO